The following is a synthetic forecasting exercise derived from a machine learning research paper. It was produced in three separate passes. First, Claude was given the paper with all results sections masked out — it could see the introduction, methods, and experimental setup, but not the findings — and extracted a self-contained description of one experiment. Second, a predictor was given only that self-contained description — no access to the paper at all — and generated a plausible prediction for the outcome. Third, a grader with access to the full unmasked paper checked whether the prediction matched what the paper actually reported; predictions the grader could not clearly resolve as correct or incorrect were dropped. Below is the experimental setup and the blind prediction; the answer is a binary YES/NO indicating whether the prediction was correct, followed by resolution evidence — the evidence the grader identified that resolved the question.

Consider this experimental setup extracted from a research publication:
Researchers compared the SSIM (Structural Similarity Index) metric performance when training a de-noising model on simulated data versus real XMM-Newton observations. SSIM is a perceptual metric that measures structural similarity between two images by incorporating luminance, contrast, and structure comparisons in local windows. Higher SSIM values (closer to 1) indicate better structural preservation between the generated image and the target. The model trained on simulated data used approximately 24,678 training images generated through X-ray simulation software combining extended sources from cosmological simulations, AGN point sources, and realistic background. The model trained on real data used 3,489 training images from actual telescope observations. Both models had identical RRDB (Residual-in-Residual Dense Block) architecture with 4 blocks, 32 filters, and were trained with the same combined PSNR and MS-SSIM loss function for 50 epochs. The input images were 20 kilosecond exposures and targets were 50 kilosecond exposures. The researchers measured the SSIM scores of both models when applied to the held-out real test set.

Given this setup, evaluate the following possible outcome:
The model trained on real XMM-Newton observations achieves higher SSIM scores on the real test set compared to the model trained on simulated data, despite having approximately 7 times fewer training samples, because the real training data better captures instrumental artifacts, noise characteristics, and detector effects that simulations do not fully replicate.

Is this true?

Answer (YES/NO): YES